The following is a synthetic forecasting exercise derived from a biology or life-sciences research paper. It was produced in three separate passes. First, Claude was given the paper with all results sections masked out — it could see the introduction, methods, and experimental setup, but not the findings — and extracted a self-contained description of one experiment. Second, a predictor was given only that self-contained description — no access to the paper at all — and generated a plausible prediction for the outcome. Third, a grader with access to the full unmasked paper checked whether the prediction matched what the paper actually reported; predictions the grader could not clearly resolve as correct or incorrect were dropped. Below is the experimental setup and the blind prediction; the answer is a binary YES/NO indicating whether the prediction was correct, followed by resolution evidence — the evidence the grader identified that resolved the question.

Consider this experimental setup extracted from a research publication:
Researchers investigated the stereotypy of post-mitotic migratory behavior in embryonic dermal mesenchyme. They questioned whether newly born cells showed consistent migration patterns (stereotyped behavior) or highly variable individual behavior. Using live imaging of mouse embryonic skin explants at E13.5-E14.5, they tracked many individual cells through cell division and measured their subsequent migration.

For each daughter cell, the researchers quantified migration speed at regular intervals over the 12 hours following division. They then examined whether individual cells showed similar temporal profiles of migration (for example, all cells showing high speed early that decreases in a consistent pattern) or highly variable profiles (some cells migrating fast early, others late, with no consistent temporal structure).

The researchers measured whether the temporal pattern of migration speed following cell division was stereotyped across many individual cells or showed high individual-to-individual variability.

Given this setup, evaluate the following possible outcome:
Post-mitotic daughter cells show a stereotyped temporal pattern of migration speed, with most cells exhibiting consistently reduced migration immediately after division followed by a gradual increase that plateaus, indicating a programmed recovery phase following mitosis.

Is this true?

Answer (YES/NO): NO